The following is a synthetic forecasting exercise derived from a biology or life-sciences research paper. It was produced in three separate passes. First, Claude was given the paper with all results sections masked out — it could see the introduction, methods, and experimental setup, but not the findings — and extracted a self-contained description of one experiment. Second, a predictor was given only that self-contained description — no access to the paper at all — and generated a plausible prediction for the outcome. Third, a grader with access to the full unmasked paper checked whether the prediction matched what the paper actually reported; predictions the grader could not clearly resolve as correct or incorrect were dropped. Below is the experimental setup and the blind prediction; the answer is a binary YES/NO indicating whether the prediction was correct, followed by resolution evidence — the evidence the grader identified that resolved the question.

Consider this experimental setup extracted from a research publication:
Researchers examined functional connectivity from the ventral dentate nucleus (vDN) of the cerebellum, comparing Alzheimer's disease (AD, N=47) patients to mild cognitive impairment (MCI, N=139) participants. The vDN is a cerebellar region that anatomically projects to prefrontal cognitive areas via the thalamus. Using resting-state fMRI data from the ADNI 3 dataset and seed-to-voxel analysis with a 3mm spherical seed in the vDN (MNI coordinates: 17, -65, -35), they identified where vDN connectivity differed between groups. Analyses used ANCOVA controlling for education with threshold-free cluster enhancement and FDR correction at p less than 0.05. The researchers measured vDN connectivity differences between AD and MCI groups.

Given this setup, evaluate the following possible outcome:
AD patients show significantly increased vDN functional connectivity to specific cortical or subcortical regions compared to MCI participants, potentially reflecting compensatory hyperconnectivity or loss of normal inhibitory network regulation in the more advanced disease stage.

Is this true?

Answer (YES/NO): NO